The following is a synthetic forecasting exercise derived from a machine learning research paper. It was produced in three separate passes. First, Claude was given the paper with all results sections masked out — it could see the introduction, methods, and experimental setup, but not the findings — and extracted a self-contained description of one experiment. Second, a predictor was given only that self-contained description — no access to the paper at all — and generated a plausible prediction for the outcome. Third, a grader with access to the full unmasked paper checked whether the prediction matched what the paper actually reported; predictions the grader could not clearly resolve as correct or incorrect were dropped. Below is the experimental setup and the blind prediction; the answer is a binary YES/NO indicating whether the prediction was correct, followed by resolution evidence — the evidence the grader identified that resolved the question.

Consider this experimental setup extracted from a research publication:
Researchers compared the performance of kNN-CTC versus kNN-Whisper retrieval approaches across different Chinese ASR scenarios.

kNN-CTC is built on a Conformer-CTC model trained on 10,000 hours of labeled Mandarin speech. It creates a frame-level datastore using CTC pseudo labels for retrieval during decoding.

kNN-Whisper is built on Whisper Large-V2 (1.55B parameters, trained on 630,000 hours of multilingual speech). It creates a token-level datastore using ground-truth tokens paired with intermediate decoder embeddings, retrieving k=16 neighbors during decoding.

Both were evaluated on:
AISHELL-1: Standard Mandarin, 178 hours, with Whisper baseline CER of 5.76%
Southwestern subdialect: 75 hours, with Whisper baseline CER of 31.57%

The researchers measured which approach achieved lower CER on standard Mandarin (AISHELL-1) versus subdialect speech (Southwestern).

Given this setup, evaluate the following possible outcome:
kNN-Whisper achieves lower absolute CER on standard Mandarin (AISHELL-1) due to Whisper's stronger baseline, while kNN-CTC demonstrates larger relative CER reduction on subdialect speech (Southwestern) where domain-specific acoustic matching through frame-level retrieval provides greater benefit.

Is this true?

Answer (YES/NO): YES